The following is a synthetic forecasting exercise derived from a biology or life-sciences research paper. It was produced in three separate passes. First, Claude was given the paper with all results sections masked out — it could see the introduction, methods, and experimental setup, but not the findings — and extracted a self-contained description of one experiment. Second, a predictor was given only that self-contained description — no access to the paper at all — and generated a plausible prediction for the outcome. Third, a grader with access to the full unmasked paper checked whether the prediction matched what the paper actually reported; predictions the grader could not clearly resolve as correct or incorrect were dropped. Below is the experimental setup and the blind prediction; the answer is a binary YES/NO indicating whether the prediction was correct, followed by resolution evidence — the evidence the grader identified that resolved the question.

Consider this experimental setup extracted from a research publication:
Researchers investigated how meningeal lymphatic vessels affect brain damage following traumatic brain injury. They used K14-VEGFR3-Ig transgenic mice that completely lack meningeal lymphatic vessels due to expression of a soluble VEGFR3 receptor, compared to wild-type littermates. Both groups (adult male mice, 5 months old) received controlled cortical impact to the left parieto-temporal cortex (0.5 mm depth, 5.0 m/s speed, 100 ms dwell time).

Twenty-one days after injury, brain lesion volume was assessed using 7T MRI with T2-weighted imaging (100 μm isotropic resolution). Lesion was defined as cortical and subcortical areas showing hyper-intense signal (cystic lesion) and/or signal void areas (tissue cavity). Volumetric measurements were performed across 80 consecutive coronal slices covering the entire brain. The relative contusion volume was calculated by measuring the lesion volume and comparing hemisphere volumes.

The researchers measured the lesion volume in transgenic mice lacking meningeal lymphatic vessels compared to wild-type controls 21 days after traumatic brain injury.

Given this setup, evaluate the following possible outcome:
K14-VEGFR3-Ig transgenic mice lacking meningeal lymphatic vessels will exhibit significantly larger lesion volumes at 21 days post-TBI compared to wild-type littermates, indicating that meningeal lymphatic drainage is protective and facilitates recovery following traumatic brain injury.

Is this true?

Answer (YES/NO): NO